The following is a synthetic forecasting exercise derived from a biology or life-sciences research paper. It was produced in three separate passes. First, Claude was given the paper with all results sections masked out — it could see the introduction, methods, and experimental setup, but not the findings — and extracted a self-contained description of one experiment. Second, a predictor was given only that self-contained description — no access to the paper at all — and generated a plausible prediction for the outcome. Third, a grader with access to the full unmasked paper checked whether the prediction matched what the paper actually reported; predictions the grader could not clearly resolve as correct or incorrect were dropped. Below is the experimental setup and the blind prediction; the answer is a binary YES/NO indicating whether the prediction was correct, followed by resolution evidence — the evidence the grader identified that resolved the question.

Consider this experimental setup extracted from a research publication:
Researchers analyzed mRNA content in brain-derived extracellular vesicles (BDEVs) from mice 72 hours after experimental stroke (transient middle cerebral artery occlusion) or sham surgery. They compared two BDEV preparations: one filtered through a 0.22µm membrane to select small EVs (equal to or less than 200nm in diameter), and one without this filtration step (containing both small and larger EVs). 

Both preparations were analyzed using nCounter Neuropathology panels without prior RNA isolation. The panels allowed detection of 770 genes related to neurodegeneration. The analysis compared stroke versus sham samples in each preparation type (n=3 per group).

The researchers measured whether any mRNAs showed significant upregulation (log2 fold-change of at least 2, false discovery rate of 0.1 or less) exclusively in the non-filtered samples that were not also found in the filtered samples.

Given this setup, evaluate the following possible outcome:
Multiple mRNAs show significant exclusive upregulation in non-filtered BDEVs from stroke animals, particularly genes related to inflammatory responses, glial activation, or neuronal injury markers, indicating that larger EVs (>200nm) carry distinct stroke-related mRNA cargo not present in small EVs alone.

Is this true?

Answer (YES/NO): NO